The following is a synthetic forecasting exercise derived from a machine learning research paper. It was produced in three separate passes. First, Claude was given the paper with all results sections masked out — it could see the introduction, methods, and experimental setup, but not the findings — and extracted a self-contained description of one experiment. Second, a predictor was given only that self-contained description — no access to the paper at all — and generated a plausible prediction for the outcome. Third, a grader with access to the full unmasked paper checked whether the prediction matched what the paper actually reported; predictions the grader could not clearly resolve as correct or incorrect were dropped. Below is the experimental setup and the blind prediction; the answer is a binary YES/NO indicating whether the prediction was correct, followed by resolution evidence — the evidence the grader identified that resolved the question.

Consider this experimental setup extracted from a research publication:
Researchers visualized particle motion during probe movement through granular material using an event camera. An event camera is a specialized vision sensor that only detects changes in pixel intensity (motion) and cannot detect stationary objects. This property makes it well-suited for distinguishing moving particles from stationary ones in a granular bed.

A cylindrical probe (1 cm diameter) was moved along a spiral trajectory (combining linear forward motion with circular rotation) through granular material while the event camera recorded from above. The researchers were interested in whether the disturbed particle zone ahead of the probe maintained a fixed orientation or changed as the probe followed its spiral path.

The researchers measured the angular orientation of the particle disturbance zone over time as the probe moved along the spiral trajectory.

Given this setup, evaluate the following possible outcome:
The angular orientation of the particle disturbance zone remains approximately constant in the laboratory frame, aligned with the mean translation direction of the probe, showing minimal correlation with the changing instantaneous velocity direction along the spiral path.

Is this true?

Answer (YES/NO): NO